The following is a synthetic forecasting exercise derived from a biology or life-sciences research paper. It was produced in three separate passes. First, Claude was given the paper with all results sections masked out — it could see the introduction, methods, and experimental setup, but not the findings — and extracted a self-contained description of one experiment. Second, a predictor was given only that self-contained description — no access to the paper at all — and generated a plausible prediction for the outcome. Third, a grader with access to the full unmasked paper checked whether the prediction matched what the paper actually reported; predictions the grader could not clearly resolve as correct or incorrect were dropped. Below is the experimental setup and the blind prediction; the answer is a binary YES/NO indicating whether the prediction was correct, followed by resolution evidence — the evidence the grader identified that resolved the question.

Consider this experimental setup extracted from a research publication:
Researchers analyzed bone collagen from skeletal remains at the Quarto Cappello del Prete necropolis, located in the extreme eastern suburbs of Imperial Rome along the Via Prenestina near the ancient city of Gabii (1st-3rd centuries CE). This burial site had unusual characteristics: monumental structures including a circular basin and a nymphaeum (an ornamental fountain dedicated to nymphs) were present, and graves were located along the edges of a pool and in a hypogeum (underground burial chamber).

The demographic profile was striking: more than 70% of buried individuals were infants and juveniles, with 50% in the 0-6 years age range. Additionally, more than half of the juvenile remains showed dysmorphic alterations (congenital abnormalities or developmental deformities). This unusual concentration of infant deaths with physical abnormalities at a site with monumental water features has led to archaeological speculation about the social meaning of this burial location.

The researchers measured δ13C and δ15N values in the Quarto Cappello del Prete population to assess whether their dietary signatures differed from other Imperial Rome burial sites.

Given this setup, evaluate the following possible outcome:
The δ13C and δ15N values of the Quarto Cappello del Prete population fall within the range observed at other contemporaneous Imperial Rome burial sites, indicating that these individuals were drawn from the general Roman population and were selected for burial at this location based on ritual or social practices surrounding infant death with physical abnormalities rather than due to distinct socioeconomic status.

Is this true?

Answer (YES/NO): NO